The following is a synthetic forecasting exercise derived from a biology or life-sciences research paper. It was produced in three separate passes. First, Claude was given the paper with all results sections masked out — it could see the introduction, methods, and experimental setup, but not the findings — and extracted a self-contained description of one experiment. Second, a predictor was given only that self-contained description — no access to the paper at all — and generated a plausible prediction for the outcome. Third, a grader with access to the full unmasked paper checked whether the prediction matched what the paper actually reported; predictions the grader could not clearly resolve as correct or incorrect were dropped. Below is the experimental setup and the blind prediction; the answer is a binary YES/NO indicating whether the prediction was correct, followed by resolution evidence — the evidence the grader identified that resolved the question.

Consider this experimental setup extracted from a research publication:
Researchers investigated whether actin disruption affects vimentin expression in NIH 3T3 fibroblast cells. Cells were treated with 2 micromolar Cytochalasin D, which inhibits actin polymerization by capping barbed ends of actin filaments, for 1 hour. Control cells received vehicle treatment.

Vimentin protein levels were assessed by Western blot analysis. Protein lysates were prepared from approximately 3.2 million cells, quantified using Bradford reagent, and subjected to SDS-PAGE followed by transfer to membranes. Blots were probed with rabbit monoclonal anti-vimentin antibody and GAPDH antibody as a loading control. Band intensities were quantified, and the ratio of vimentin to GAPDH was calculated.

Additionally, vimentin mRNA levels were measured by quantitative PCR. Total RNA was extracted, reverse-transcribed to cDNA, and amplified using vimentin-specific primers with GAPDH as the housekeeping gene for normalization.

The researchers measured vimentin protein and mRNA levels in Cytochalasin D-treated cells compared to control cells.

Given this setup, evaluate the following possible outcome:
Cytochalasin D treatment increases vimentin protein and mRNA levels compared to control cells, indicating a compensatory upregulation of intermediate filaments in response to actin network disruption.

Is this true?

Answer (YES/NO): YES